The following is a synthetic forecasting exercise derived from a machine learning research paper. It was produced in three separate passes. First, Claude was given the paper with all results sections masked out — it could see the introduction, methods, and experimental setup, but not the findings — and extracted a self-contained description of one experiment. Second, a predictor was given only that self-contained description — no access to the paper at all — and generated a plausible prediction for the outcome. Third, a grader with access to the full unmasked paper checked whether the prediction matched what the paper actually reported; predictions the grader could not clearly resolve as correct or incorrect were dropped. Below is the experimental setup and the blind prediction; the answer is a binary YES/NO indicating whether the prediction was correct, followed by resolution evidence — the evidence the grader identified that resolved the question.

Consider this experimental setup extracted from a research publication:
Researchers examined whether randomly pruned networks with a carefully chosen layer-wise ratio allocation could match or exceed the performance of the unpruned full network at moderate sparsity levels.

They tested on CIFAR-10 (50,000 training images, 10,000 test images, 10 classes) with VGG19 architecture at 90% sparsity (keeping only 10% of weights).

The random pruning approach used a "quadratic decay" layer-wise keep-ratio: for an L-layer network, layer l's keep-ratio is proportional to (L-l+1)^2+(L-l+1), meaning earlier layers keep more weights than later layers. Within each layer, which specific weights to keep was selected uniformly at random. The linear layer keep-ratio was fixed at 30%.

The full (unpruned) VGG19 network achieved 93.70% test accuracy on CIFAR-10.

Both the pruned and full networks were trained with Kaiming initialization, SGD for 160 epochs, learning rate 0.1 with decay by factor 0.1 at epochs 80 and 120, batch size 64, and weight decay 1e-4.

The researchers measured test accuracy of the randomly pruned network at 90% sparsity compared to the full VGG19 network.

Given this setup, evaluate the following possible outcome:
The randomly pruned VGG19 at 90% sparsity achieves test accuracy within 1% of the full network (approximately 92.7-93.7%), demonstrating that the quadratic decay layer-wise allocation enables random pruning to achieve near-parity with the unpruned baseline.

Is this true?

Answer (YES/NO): NO